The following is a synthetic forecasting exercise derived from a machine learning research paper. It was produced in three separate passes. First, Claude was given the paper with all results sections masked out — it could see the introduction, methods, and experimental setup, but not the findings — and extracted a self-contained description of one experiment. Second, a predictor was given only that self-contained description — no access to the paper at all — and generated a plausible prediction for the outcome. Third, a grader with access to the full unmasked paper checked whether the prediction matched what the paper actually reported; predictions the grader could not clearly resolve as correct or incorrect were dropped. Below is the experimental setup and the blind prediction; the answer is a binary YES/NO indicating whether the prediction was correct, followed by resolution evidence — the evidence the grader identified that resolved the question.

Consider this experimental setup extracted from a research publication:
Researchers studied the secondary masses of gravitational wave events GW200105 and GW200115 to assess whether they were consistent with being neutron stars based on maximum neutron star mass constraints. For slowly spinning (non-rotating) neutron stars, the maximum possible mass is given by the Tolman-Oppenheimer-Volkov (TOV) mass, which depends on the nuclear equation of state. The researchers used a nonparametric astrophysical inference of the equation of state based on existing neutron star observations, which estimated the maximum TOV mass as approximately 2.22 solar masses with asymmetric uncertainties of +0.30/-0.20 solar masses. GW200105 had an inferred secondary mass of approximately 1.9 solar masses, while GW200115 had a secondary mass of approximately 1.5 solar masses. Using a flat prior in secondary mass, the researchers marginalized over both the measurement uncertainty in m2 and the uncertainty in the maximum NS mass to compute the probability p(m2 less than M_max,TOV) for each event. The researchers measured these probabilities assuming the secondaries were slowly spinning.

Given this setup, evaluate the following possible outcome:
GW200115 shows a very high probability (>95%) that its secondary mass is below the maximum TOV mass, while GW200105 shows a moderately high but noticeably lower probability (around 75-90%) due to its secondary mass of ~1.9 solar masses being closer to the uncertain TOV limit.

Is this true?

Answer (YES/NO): NO